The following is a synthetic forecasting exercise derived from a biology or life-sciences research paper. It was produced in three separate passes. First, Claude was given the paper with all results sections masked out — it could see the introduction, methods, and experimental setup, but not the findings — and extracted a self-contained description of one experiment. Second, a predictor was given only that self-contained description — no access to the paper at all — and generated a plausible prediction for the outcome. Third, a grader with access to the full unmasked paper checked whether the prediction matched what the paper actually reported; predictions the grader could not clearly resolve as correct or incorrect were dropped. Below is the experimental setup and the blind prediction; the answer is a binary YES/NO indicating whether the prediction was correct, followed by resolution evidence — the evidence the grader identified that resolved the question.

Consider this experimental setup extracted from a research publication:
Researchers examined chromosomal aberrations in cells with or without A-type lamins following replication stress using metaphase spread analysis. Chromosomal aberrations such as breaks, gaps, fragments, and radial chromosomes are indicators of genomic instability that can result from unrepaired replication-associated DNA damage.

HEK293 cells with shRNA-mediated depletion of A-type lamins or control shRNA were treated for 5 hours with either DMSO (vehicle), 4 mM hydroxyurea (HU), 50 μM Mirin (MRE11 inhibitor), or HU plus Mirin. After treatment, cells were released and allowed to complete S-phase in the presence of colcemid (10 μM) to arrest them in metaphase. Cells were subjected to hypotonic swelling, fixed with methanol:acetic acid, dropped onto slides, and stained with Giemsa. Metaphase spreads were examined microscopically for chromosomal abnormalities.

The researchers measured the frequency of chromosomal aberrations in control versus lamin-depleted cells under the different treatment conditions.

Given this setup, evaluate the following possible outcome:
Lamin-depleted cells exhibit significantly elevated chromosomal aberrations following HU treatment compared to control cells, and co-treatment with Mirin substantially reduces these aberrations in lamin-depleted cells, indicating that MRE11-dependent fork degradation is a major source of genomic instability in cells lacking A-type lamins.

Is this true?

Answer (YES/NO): YES